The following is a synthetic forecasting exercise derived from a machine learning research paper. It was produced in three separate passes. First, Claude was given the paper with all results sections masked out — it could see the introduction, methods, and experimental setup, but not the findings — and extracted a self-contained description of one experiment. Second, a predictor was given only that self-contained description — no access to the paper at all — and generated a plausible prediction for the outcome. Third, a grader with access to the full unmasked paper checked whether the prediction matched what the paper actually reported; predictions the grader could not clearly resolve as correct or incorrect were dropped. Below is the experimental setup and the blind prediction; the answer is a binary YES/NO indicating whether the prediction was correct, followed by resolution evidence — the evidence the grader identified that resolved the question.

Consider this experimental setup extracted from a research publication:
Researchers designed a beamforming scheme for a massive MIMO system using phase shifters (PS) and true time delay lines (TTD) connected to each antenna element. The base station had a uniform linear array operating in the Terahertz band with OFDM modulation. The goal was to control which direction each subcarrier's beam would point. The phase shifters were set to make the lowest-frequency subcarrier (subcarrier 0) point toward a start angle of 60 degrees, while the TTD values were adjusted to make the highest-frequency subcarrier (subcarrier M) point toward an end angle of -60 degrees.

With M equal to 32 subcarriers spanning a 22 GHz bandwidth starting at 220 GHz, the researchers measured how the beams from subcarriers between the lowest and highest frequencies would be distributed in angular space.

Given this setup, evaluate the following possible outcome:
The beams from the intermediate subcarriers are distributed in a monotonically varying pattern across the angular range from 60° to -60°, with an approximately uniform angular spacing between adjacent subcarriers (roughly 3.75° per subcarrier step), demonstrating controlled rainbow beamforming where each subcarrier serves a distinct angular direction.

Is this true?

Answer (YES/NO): NO